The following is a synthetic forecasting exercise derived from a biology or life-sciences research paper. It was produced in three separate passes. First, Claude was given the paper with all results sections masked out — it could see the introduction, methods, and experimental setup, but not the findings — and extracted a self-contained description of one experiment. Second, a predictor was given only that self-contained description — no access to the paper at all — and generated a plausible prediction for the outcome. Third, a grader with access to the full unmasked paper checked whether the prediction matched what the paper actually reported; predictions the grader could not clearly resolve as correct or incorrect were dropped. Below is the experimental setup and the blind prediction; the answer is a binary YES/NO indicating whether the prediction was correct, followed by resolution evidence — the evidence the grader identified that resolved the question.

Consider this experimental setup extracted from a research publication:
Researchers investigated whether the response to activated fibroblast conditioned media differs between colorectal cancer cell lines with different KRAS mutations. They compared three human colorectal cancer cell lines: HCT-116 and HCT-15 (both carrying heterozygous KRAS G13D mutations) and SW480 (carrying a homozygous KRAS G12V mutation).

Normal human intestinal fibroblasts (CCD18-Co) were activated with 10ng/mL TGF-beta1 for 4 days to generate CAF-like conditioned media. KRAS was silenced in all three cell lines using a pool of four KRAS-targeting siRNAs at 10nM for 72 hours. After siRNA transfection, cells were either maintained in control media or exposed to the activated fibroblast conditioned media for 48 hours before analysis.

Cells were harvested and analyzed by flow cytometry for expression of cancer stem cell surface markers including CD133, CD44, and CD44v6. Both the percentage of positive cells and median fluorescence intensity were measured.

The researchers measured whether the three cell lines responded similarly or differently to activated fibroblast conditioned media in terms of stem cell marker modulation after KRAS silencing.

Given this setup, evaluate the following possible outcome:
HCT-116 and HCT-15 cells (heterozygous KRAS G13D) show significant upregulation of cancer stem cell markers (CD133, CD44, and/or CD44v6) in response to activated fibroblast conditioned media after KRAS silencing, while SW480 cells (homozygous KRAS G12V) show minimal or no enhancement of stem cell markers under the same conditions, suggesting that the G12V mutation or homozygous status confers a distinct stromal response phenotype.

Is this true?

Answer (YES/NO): NO